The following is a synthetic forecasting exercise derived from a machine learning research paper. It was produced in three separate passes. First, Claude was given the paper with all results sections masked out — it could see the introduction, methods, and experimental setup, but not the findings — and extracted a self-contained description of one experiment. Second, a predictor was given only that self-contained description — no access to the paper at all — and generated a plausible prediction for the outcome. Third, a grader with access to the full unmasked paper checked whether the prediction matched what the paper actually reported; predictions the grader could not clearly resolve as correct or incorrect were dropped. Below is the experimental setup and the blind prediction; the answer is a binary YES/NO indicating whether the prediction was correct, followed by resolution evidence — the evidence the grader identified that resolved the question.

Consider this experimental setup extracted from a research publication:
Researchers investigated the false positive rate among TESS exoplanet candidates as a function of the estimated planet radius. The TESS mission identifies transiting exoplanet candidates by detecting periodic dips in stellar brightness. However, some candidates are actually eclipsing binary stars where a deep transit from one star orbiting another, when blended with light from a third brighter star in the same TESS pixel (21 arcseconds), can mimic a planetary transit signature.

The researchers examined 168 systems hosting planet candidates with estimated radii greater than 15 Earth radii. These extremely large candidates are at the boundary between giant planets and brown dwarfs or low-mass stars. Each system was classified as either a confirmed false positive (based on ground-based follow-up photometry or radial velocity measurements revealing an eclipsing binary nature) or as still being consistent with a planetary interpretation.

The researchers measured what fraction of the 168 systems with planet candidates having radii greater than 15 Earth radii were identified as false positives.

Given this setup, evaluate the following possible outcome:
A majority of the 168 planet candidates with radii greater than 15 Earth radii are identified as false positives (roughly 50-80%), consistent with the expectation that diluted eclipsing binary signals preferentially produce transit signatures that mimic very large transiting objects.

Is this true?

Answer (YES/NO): NO